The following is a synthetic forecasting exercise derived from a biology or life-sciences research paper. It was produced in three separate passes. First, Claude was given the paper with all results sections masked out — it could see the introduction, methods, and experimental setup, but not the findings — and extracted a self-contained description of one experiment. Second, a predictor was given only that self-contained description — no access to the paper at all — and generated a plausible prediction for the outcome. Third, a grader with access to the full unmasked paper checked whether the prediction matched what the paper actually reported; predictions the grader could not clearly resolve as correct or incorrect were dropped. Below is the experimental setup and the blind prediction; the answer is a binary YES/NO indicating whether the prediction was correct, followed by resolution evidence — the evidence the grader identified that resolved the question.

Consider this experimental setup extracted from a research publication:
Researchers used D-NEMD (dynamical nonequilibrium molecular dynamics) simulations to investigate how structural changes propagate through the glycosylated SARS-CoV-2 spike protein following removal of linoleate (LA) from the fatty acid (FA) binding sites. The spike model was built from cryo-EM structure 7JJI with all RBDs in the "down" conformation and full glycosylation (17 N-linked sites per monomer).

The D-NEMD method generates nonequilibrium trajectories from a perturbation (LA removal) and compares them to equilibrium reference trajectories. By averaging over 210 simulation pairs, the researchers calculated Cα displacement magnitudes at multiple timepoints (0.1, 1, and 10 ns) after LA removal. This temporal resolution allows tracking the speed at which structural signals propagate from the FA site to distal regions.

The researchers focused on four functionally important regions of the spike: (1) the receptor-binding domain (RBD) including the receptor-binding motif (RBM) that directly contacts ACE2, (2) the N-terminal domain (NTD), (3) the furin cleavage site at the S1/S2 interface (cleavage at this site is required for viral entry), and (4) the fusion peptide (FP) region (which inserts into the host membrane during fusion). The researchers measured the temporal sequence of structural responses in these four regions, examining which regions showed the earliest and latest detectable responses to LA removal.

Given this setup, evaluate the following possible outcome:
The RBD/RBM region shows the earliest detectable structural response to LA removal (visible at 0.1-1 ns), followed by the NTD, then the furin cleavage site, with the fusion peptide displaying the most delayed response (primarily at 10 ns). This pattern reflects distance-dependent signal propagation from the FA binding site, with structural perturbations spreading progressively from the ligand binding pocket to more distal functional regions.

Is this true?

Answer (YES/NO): NO